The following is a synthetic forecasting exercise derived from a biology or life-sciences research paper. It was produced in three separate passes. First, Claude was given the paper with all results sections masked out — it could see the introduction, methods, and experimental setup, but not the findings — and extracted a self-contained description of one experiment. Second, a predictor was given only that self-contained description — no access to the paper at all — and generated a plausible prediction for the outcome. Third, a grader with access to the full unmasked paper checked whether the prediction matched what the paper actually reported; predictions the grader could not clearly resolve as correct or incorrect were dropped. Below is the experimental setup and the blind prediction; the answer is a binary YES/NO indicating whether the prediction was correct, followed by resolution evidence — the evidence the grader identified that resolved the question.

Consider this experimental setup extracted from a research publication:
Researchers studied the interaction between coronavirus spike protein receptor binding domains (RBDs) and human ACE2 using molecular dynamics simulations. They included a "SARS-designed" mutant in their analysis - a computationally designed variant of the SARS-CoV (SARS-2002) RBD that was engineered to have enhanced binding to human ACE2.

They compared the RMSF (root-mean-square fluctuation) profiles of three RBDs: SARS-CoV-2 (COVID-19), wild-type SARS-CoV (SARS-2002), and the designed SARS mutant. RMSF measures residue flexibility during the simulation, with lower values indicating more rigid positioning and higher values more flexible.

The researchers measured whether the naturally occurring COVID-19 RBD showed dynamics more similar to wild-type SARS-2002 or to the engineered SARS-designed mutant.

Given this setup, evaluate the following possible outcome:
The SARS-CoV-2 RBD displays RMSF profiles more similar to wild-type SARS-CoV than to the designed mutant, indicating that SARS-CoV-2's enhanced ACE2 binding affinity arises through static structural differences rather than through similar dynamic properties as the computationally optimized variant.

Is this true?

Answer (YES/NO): NO